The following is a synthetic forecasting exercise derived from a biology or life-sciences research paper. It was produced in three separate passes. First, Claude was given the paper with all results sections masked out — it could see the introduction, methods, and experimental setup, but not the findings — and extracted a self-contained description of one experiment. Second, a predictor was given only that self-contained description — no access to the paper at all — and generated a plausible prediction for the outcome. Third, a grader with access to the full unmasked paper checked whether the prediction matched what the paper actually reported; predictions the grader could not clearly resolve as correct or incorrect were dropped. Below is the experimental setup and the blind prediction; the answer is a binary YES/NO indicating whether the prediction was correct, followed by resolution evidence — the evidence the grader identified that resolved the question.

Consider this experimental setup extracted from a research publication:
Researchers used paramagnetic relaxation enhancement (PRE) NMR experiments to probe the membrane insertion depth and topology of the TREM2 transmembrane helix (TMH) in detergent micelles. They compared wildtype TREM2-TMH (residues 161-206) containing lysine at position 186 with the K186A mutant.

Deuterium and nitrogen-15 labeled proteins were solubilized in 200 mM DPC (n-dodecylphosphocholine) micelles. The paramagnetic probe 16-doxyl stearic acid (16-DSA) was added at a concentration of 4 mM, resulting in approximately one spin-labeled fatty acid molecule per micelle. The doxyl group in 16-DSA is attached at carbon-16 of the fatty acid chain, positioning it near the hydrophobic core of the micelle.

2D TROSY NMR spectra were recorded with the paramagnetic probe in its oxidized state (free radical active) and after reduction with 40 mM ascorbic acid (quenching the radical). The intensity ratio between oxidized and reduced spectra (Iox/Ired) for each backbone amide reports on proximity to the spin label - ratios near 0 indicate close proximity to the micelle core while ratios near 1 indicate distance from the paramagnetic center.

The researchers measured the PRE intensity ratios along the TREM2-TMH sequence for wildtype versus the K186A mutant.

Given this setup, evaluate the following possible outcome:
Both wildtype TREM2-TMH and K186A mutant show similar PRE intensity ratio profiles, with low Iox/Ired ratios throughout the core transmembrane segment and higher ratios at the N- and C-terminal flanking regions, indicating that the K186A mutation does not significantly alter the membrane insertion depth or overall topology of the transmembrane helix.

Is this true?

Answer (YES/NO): NO